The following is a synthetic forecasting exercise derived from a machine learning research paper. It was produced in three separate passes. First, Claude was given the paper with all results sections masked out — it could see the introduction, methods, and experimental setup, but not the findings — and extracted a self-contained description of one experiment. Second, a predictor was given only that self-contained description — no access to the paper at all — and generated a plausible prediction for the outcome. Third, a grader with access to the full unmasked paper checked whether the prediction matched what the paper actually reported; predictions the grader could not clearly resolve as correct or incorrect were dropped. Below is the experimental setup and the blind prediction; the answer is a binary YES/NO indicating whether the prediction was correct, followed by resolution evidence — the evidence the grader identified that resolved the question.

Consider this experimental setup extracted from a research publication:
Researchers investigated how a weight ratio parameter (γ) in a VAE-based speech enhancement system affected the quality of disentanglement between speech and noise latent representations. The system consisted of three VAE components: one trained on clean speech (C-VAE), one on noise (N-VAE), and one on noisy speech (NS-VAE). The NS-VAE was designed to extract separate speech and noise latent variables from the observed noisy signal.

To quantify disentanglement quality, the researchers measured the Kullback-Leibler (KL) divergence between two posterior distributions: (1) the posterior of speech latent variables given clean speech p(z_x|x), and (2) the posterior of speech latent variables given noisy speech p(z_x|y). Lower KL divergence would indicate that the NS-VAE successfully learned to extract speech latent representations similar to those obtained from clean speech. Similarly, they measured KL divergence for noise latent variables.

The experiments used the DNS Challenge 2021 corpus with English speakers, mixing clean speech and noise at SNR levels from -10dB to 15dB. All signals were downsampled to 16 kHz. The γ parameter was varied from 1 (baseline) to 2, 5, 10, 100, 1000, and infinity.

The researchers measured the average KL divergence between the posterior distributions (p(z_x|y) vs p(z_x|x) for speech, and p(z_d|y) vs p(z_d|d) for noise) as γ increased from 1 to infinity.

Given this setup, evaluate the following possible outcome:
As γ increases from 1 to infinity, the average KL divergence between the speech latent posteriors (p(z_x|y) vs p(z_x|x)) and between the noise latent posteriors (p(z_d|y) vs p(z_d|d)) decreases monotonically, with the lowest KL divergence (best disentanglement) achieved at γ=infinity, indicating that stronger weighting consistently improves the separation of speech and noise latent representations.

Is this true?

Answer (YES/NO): YES